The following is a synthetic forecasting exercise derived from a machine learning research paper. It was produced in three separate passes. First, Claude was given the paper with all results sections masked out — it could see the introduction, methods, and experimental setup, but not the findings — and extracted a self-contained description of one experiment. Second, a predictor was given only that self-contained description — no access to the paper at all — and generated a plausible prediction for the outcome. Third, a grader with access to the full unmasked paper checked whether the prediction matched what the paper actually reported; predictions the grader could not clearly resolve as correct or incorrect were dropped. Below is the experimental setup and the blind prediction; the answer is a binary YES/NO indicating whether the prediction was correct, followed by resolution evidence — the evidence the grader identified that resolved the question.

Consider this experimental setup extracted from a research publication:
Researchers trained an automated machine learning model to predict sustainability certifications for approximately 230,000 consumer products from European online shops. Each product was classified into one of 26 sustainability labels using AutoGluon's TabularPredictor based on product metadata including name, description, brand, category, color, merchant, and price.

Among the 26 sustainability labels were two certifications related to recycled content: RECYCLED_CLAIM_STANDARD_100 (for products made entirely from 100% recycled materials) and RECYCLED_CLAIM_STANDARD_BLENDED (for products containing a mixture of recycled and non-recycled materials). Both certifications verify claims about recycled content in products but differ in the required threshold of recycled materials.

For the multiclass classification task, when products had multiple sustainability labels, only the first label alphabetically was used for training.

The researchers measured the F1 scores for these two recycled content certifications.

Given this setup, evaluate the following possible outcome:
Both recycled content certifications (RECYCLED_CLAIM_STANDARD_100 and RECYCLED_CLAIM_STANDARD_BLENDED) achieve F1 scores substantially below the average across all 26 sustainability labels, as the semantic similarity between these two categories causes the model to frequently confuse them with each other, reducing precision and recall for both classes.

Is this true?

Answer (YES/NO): NO